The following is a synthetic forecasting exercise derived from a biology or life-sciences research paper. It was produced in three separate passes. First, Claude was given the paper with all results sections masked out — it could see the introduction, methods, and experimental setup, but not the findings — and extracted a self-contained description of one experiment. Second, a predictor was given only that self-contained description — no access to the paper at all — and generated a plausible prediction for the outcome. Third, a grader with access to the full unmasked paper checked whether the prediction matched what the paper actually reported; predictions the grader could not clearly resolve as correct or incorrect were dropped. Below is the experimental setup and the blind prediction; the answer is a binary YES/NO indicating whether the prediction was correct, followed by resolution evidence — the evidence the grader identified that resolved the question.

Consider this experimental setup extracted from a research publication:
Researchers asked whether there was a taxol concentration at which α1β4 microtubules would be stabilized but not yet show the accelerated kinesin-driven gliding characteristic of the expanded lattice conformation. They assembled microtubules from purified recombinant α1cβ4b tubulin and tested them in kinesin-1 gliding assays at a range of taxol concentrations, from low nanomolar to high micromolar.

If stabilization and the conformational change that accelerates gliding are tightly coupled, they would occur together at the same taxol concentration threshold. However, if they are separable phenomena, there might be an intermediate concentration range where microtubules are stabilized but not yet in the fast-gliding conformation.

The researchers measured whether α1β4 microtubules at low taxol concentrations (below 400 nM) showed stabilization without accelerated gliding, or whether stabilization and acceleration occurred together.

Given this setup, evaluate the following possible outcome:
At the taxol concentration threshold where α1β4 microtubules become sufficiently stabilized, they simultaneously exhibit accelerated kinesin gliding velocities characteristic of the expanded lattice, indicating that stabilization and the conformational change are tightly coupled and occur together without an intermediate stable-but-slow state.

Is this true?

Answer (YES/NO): NO